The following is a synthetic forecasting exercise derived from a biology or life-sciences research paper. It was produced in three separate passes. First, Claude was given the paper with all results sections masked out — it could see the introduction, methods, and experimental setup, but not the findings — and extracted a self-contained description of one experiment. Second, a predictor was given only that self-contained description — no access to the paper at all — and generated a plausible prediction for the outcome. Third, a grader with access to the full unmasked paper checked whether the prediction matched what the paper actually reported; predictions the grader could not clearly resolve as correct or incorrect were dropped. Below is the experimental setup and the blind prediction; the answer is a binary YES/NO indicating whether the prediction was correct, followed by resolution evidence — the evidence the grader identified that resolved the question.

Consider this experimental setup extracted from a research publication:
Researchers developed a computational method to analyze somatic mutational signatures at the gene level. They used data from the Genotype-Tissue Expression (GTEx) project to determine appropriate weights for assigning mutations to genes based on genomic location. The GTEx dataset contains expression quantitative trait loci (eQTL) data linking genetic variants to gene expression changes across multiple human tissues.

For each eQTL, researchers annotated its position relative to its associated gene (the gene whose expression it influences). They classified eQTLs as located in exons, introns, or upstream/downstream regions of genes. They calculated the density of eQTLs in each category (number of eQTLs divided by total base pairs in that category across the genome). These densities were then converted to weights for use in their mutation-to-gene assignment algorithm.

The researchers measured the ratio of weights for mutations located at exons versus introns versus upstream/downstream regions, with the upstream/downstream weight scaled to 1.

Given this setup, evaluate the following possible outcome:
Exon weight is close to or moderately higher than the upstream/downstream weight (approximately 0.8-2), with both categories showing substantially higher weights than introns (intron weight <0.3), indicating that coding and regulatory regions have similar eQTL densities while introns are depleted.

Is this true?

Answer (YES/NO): NO